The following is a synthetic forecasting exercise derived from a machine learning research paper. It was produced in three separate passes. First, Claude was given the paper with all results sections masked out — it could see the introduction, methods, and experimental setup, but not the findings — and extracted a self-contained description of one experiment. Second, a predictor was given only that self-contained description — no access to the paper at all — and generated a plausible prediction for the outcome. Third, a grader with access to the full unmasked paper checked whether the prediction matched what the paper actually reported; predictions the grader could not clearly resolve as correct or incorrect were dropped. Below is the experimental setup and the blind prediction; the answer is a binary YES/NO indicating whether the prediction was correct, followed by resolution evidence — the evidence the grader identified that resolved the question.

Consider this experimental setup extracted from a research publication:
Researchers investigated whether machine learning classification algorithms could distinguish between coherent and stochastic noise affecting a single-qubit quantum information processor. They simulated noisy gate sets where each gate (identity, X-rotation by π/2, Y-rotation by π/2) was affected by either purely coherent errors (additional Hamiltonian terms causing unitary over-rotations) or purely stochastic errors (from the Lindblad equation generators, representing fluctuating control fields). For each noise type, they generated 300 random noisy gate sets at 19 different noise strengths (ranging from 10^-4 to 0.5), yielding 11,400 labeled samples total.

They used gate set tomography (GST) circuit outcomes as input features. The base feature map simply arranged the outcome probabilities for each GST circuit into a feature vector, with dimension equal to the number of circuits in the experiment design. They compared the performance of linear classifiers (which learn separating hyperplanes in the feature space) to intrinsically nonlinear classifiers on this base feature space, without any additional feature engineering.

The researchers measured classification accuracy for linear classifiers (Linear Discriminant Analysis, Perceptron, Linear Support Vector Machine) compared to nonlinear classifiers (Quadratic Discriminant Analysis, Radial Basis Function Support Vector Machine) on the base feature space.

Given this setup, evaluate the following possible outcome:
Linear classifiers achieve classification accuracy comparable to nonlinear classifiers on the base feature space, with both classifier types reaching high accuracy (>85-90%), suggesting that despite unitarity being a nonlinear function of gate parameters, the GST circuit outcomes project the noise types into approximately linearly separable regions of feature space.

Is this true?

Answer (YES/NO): NO